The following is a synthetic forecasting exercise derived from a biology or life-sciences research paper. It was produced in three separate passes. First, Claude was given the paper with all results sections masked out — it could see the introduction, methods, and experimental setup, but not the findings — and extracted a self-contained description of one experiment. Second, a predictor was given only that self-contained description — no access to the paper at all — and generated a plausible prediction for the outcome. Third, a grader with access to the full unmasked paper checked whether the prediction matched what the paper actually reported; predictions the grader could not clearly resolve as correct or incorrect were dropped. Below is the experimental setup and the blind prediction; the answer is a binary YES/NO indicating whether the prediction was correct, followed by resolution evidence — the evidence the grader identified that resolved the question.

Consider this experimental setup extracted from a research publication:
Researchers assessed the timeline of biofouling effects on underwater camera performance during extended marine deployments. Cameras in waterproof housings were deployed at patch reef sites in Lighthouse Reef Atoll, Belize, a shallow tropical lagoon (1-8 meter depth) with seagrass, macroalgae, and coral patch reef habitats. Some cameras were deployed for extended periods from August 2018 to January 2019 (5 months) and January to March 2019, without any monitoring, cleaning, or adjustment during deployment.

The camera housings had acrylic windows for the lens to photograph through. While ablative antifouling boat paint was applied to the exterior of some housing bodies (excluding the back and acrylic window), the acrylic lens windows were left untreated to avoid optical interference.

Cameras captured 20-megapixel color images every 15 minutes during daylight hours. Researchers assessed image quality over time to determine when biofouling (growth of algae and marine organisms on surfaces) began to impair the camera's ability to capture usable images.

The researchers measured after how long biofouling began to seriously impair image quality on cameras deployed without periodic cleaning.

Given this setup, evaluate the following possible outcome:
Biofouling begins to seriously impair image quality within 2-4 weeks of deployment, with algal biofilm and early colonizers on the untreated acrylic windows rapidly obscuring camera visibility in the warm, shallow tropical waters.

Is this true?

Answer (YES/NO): NO